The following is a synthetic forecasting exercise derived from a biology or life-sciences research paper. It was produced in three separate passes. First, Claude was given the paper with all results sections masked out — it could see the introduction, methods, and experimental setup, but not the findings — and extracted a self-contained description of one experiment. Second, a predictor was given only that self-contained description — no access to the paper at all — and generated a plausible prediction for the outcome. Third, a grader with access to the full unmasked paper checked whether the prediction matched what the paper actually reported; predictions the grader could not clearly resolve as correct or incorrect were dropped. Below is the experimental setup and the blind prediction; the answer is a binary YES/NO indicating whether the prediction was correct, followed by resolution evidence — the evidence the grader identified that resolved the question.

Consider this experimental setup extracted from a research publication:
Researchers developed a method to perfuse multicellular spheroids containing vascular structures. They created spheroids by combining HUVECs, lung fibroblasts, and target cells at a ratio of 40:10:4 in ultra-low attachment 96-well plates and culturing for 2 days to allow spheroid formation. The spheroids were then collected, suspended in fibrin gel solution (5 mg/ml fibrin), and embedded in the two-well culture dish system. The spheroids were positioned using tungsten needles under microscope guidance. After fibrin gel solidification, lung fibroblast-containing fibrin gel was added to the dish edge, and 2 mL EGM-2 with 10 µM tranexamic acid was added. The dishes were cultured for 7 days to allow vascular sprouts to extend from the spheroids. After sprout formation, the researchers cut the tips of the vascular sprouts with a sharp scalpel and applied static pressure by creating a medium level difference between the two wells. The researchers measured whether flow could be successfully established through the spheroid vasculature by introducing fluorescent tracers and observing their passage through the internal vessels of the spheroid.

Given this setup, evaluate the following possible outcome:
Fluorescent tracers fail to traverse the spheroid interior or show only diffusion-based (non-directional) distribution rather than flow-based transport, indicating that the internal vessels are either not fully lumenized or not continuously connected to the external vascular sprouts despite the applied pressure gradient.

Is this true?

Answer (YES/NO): NO